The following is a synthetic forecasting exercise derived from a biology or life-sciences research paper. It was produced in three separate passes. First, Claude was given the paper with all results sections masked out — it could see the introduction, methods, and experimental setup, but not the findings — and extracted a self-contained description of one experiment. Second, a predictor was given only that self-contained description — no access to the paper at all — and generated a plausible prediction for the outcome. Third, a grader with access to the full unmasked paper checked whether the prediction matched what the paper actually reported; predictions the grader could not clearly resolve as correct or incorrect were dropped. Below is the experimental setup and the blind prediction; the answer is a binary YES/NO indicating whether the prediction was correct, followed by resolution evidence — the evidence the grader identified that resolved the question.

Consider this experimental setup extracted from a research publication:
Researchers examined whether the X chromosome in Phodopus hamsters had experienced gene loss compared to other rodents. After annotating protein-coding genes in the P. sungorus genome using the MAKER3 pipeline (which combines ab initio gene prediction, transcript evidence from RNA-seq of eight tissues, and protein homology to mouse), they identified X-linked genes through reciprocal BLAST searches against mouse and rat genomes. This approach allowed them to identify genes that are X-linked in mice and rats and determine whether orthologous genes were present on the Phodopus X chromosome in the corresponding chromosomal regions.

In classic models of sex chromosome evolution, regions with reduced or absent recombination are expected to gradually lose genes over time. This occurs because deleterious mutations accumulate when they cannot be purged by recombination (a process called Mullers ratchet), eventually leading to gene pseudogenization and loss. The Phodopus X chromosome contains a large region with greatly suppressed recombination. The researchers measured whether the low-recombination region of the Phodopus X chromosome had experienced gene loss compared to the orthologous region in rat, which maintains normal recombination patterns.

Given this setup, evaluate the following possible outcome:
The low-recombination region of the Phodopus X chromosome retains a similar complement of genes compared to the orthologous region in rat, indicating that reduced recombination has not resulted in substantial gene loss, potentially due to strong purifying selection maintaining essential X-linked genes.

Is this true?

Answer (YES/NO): YES